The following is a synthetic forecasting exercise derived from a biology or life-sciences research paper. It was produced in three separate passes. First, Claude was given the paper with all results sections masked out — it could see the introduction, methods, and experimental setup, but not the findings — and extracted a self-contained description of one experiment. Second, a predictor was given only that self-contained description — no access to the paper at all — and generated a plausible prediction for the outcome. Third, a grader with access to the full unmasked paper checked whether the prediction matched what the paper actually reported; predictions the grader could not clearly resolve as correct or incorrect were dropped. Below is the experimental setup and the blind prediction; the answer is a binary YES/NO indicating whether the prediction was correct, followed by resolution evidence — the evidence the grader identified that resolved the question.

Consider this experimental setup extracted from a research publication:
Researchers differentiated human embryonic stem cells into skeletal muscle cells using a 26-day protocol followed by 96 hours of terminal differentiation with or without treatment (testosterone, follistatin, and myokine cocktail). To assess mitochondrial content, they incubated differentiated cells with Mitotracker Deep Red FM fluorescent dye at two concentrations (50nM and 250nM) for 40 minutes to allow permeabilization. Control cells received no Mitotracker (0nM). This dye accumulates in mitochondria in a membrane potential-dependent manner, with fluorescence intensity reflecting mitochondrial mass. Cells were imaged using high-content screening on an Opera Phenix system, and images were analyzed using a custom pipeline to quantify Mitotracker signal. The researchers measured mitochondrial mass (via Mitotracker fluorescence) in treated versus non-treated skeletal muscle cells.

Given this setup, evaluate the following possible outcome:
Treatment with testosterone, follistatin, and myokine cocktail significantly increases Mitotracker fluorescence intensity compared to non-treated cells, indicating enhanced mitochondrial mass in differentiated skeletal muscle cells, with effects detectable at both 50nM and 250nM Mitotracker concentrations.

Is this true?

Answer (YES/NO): NO